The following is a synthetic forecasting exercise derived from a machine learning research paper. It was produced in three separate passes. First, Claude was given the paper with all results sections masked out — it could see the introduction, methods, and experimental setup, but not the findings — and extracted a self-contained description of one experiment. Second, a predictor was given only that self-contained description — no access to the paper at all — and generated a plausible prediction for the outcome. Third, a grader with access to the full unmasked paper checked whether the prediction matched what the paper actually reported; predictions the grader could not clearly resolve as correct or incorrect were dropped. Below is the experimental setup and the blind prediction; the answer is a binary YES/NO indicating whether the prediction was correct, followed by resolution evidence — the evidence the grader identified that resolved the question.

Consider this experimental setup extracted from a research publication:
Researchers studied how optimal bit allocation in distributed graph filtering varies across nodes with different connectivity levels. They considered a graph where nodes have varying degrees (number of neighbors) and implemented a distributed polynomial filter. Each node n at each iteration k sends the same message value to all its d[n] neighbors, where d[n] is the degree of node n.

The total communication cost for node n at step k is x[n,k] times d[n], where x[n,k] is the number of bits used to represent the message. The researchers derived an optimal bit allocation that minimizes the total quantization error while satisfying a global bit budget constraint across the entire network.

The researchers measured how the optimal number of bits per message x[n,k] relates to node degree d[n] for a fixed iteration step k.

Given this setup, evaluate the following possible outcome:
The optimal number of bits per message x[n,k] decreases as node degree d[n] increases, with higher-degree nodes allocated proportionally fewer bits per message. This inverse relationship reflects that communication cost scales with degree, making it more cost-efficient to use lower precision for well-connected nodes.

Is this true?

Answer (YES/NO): YES